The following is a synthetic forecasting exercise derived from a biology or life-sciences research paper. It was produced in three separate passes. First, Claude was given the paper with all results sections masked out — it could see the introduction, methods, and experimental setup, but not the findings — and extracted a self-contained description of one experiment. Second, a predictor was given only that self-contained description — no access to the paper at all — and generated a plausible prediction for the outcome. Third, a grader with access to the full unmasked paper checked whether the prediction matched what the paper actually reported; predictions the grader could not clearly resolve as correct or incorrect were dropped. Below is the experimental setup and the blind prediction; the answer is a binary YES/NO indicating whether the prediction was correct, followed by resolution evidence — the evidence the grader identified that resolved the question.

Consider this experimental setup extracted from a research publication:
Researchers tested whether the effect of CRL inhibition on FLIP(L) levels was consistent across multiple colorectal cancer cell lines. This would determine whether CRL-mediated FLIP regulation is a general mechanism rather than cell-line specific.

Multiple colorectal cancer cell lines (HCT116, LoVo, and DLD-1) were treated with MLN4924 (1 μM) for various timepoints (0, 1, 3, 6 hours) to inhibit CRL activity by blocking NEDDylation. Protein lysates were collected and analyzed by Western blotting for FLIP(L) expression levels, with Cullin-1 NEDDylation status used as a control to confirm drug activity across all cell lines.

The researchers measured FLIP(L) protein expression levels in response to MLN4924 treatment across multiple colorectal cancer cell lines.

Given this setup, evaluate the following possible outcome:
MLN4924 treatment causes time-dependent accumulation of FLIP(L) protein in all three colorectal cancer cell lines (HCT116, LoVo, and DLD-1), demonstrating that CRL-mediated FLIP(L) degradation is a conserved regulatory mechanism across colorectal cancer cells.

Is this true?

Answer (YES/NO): NO